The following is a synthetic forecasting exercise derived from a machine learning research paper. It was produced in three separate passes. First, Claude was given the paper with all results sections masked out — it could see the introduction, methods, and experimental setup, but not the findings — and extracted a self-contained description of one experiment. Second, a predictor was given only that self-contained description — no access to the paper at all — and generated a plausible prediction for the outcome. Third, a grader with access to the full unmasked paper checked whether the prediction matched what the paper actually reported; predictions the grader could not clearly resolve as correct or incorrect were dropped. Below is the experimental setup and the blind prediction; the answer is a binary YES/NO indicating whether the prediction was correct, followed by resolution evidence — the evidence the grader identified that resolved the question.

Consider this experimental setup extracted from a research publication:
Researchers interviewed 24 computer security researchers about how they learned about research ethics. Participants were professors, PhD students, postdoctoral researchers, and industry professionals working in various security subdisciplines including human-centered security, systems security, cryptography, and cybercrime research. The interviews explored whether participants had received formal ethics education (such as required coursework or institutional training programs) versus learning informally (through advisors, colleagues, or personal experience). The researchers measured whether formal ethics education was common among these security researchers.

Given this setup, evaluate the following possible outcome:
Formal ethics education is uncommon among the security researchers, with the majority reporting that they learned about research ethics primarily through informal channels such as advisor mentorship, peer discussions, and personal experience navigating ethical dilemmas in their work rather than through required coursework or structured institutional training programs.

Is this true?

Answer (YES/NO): YES